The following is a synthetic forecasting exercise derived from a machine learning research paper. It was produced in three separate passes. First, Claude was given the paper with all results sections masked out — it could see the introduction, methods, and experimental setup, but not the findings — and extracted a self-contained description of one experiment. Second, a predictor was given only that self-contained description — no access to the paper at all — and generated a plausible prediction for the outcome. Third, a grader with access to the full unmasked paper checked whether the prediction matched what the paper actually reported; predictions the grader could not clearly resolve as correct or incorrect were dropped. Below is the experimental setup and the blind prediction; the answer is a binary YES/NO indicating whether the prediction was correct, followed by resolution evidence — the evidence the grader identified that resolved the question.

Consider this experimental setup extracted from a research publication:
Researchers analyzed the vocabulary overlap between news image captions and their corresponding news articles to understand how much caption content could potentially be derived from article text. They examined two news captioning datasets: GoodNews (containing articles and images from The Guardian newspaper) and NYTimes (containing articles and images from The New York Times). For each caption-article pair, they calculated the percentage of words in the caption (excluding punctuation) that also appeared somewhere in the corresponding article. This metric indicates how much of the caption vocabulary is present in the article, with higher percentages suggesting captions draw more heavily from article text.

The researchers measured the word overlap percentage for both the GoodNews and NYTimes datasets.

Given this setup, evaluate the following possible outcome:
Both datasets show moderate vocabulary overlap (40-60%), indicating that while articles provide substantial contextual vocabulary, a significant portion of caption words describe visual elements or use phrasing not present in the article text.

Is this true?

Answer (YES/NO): NO